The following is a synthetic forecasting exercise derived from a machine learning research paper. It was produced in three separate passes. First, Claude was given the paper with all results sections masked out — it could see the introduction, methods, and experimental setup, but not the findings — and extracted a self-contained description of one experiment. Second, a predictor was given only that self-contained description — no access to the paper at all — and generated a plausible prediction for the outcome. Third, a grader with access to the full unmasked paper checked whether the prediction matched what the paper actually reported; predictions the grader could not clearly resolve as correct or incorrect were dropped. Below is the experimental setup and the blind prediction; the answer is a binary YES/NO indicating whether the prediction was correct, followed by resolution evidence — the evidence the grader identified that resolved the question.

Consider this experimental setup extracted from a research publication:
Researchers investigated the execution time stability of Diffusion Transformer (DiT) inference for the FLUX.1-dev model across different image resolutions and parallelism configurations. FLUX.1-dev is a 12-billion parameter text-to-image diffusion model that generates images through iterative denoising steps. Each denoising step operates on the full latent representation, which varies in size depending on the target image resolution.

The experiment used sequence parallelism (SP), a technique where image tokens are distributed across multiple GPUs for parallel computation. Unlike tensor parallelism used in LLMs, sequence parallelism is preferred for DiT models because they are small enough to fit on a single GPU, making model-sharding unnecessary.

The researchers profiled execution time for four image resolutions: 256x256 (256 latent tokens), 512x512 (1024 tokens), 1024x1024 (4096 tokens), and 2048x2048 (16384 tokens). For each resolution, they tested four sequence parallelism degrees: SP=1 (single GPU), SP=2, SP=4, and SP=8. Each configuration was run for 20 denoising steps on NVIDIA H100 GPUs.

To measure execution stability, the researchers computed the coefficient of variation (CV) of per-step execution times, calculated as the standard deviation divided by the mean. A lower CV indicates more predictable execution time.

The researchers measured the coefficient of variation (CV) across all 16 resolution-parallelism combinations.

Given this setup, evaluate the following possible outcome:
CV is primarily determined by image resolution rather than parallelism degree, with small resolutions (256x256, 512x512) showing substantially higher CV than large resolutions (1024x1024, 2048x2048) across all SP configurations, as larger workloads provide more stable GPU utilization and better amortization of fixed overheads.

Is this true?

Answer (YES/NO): NO